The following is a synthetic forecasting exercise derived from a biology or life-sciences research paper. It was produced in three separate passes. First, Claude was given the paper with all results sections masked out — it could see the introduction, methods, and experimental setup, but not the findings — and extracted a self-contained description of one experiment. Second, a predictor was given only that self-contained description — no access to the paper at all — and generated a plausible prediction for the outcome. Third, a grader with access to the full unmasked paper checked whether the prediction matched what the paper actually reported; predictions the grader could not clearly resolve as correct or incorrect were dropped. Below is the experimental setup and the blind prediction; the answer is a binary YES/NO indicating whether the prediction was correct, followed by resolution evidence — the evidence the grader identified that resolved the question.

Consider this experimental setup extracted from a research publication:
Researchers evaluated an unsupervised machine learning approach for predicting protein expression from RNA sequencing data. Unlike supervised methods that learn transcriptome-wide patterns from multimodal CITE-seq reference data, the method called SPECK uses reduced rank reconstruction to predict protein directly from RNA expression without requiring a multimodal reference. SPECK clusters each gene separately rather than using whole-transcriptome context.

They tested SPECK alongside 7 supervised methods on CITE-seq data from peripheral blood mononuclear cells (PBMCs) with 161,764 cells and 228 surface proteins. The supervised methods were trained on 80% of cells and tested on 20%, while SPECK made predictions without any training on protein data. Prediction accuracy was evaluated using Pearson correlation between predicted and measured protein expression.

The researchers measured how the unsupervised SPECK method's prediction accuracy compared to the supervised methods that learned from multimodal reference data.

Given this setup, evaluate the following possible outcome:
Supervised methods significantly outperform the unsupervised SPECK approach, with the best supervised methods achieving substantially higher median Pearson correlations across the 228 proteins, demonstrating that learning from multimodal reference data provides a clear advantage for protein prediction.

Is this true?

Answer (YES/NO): YES